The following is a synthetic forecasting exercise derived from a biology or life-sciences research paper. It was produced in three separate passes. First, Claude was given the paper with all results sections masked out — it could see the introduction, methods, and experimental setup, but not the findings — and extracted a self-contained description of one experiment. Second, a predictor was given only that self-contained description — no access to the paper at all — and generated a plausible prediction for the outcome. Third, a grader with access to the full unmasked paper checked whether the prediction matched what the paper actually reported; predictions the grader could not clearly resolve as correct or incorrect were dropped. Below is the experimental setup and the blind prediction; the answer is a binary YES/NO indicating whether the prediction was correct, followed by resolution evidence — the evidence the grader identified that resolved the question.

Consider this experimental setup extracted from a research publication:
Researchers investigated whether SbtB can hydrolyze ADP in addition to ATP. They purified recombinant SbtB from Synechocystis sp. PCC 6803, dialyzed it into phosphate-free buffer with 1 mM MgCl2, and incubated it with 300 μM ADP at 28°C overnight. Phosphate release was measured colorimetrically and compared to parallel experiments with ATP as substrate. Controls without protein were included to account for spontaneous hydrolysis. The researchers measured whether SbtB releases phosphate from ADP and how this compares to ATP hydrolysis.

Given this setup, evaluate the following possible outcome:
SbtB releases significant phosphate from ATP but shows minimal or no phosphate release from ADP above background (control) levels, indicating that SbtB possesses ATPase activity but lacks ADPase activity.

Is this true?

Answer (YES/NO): NO